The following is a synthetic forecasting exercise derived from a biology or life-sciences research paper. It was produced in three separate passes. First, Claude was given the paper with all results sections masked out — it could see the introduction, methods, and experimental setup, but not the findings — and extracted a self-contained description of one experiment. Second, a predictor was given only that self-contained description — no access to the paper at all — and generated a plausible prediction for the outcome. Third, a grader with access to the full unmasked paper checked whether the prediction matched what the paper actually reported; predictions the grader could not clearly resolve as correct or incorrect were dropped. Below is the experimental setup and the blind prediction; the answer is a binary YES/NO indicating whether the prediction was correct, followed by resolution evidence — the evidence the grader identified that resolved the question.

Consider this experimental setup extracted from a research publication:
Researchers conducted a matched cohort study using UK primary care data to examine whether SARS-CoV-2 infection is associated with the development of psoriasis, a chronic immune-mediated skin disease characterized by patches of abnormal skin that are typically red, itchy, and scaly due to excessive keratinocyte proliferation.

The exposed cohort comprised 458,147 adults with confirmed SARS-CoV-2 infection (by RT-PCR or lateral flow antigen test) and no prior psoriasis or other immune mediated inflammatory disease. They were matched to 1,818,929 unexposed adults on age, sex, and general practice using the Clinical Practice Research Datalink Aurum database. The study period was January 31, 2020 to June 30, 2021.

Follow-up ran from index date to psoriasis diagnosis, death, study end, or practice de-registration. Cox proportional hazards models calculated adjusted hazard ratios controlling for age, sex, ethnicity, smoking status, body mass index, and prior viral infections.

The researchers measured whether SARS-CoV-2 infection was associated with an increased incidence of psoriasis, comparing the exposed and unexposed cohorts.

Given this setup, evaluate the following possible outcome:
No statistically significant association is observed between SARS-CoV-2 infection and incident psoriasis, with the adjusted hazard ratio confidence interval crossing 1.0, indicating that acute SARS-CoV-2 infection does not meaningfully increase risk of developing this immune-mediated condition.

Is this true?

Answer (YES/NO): NO